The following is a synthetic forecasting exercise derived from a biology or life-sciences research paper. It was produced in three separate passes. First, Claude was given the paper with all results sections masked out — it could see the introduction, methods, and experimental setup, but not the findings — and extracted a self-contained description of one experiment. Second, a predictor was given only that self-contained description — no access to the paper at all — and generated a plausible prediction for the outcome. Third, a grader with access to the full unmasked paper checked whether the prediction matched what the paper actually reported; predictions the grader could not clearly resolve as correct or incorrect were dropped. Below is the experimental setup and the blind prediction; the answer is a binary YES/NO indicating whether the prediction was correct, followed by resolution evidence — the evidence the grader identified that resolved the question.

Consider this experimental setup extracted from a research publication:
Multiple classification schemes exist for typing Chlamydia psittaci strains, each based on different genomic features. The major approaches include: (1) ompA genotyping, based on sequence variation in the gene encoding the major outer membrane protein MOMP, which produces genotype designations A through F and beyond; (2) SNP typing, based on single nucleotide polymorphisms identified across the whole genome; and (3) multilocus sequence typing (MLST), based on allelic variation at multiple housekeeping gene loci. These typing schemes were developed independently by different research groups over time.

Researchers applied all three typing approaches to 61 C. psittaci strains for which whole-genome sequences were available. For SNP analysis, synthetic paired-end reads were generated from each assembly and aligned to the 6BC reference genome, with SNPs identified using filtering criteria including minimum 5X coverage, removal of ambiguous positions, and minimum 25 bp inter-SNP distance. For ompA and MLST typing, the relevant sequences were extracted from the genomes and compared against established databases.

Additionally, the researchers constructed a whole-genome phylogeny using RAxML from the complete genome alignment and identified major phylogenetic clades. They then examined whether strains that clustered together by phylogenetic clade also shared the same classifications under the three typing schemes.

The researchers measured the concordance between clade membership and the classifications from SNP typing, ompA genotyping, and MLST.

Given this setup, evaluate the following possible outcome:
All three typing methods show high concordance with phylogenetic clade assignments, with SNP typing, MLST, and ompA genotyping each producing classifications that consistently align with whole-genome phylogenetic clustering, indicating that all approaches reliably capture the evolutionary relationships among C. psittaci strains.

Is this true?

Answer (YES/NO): YES